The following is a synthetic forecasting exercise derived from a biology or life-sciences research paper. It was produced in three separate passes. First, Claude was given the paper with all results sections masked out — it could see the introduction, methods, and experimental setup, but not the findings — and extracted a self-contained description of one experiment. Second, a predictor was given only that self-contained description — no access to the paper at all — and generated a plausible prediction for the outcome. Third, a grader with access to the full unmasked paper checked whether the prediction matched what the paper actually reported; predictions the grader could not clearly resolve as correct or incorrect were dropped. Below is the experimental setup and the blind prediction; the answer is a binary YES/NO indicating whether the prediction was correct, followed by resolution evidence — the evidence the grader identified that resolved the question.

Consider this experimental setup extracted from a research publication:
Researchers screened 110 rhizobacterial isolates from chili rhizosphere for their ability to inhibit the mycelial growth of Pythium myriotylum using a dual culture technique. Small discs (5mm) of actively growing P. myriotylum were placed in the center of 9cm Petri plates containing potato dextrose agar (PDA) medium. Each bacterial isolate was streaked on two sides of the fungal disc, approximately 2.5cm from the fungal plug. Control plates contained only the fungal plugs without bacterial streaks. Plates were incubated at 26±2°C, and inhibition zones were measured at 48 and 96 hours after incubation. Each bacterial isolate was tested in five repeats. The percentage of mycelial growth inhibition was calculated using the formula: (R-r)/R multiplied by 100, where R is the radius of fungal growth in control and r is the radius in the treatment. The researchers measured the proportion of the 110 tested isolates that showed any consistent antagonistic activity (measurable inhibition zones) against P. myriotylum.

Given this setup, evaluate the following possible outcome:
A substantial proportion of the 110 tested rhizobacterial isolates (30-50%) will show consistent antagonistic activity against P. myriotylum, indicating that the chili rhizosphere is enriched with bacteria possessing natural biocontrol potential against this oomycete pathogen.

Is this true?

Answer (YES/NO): NO